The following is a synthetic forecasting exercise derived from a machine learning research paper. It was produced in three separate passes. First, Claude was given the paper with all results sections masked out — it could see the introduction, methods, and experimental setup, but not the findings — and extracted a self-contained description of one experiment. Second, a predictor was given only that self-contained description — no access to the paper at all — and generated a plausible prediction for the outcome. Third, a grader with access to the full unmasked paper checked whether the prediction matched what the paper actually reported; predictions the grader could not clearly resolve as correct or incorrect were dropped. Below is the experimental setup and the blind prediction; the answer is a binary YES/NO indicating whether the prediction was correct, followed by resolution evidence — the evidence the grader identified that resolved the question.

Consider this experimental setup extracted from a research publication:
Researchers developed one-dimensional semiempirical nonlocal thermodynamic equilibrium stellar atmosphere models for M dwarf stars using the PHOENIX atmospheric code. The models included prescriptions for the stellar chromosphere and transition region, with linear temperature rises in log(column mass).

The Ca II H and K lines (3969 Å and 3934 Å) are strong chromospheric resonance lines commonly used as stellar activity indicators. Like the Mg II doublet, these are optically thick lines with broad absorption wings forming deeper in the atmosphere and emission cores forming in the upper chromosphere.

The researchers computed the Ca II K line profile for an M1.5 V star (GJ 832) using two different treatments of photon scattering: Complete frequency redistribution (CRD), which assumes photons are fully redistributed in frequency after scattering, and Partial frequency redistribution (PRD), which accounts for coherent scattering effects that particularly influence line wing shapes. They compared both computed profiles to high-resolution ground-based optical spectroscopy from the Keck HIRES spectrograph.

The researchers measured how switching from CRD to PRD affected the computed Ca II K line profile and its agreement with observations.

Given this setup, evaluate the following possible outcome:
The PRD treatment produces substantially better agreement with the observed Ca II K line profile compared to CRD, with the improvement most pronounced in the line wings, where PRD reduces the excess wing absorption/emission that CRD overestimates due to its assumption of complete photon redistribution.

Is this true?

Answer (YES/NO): NO